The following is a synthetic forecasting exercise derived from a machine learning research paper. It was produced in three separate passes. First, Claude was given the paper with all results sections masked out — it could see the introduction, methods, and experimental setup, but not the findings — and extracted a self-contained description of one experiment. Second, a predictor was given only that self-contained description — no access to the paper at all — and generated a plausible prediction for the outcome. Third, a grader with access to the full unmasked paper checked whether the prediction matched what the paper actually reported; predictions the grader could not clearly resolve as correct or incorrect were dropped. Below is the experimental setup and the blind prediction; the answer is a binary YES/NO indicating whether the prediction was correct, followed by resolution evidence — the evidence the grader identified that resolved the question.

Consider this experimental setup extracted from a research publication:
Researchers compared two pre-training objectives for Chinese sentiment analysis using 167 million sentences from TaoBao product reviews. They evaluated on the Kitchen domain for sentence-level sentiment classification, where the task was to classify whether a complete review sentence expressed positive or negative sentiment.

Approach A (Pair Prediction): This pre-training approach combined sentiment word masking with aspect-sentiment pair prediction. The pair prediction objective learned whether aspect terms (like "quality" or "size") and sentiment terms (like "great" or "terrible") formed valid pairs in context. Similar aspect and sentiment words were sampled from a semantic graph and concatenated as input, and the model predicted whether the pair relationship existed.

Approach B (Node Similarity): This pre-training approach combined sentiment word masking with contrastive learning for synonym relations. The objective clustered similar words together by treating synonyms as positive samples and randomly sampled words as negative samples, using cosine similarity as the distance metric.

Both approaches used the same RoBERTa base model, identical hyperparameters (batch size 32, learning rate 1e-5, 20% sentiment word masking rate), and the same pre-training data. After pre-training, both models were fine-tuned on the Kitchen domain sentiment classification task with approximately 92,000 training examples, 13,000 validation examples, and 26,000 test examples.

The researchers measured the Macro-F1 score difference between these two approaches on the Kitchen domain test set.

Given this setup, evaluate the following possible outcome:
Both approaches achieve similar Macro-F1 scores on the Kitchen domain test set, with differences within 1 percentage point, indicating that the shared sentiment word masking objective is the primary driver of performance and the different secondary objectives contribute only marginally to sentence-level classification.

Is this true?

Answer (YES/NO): NO